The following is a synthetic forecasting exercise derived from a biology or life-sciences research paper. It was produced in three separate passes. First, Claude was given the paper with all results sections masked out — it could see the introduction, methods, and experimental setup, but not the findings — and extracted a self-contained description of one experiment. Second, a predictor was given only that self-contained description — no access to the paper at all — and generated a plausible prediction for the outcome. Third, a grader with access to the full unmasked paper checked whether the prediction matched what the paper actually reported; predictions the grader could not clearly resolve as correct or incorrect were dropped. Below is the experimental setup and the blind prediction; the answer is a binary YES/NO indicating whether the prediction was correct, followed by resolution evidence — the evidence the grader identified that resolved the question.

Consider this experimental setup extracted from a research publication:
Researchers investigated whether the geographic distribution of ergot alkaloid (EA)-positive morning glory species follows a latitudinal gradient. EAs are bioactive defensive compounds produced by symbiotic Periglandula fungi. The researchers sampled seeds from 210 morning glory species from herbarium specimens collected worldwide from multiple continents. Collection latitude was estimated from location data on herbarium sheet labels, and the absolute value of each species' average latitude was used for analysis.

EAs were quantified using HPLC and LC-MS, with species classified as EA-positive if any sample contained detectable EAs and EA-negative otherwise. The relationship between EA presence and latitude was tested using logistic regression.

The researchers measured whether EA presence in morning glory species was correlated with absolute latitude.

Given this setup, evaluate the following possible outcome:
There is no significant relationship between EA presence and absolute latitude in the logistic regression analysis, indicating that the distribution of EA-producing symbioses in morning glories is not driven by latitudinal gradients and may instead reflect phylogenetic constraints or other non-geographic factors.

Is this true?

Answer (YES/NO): YES